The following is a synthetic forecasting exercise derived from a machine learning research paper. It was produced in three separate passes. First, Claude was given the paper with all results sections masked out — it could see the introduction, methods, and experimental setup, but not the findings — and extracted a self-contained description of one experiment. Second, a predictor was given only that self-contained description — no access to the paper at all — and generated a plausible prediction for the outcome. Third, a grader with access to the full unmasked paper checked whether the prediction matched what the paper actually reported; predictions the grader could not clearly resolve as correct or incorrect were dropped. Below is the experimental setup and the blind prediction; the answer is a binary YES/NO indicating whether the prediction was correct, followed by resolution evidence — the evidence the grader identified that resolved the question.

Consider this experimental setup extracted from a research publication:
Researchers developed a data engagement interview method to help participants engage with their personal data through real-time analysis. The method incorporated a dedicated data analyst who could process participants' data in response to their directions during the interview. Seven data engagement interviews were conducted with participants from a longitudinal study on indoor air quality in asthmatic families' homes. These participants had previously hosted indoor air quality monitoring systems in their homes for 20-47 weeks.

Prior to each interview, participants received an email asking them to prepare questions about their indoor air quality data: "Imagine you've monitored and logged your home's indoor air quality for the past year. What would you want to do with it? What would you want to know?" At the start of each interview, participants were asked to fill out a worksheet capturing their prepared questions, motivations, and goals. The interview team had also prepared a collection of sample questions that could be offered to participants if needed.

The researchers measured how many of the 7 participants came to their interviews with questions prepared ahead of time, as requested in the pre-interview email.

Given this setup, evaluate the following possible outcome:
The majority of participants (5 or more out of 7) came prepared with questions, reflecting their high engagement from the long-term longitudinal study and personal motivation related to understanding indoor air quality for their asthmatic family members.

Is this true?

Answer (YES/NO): YES